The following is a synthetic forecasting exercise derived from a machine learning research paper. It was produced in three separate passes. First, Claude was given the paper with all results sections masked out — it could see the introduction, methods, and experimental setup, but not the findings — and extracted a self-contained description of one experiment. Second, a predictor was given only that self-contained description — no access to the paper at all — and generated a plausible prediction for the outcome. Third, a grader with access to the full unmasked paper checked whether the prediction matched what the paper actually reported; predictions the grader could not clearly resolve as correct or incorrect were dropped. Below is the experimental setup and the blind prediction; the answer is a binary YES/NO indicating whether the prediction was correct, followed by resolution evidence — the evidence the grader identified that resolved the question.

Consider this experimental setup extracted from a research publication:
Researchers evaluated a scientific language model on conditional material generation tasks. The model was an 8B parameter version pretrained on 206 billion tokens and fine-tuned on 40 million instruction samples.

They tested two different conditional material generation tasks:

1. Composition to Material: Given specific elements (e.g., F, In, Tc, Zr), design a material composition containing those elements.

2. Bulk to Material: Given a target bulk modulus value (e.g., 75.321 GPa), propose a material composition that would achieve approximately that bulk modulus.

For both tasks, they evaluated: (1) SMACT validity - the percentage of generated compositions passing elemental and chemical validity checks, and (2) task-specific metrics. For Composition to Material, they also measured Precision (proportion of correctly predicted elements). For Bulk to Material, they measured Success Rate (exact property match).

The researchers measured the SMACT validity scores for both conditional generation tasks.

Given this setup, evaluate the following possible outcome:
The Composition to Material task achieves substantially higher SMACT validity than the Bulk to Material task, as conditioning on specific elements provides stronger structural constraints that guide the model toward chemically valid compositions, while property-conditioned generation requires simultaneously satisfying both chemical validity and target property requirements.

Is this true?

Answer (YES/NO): NO